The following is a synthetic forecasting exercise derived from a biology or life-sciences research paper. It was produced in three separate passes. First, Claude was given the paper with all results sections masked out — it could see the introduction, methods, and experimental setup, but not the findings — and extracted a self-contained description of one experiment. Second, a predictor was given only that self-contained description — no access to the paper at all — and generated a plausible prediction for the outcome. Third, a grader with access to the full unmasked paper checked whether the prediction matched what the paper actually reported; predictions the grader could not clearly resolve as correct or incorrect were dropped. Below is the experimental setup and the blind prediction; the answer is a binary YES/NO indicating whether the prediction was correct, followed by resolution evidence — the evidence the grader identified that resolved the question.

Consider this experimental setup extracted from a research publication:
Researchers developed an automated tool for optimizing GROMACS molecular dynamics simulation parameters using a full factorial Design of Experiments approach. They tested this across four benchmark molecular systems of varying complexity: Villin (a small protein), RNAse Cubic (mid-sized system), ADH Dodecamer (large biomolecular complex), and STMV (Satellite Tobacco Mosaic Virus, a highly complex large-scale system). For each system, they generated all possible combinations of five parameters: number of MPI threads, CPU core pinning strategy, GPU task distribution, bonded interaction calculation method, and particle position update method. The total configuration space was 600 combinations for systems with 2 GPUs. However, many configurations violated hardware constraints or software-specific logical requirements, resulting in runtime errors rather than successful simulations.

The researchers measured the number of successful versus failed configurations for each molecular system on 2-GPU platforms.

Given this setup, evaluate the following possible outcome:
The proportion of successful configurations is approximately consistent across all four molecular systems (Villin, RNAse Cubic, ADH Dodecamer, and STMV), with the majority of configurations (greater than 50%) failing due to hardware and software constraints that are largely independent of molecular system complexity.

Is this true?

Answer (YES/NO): NO